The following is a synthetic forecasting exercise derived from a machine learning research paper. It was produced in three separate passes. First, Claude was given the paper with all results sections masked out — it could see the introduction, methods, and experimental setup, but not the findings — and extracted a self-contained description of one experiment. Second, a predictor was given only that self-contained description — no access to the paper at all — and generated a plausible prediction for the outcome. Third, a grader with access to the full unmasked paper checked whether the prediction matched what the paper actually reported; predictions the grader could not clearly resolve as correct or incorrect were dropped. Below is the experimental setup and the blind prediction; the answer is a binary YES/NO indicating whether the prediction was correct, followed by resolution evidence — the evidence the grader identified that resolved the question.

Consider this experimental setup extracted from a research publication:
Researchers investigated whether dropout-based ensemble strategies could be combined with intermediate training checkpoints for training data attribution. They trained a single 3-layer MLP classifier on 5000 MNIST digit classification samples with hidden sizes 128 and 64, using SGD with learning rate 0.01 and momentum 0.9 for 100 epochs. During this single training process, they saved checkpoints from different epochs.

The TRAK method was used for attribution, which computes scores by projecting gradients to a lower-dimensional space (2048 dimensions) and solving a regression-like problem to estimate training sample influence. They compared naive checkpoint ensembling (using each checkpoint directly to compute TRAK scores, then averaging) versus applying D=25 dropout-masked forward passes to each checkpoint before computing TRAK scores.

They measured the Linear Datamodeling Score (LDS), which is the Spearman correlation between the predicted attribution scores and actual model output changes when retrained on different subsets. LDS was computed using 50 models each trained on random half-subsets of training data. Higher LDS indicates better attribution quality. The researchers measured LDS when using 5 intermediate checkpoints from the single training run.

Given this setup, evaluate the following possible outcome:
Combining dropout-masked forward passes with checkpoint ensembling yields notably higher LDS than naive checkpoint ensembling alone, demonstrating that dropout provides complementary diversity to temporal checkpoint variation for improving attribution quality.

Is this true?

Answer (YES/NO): YES